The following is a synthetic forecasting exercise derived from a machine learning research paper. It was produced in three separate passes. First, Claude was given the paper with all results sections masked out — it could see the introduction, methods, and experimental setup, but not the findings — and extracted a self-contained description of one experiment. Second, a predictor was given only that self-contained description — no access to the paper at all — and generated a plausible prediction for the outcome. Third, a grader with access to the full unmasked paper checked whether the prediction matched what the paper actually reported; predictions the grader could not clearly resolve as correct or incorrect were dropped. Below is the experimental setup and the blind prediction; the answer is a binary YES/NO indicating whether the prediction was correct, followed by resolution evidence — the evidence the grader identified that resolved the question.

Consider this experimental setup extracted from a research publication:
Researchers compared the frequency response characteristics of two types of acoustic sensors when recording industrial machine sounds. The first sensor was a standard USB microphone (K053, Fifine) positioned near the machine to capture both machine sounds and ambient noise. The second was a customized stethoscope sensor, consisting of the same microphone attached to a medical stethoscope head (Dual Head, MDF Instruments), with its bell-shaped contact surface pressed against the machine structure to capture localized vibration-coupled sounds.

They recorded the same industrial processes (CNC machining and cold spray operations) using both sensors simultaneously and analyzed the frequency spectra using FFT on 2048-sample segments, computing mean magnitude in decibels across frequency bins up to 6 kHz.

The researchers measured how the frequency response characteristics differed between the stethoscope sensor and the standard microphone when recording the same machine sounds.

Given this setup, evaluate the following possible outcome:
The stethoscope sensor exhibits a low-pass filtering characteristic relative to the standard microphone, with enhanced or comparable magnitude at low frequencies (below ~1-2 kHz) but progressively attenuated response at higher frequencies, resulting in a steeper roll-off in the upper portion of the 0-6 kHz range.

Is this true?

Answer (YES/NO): YES